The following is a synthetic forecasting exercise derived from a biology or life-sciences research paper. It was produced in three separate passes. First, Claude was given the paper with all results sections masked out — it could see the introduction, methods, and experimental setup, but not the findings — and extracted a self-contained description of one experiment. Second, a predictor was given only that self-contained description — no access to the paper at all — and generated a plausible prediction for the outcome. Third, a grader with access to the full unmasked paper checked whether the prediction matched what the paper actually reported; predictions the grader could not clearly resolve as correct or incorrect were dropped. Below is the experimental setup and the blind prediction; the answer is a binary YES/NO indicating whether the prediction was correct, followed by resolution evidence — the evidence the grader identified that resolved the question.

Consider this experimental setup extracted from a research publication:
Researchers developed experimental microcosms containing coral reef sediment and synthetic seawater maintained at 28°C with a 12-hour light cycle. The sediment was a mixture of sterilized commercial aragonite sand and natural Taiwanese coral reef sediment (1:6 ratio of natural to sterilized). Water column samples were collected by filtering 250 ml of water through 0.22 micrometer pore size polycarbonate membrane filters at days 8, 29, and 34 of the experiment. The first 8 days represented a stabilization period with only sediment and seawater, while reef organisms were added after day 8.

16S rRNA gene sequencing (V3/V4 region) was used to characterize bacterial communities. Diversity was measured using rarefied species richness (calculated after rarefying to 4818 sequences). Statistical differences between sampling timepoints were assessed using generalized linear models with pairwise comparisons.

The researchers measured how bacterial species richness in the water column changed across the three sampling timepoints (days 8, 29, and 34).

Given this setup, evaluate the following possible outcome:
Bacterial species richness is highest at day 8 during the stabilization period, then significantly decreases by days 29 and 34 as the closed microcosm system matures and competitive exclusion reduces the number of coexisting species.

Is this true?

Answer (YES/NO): NO